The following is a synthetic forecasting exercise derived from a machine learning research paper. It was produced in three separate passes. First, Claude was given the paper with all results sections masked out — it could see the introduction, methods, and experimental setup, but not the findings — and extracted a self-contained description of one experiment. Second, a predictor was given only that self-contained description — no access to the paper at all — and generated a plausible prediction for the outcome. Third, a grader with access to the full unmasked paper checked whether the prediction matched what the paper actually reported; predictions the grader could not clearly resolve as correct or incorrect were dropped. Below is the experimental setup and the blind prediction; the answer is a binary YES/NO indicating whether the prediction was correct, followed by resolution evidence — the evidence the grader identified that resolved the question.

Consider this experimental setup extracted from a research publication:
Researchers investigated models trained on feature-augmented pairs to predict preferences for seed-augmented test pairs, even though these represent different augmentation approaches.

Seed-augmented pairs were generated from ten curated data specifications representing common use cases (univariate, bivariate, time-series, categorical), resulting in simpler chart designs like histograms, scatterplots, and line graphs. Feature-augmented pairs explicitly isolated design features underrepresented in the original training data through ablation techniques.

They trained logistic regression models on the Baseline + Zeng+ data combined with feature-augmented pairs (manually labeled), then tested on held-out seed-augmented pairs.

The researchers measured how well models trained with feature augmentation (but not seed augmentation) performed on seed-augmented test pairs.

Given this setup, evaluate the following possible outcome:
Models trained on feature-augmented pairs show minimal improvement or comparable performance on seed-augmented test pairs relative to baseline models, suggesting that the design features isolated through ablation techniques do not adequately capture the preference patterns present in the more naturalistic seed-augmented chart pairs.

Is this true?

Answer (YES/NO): NO